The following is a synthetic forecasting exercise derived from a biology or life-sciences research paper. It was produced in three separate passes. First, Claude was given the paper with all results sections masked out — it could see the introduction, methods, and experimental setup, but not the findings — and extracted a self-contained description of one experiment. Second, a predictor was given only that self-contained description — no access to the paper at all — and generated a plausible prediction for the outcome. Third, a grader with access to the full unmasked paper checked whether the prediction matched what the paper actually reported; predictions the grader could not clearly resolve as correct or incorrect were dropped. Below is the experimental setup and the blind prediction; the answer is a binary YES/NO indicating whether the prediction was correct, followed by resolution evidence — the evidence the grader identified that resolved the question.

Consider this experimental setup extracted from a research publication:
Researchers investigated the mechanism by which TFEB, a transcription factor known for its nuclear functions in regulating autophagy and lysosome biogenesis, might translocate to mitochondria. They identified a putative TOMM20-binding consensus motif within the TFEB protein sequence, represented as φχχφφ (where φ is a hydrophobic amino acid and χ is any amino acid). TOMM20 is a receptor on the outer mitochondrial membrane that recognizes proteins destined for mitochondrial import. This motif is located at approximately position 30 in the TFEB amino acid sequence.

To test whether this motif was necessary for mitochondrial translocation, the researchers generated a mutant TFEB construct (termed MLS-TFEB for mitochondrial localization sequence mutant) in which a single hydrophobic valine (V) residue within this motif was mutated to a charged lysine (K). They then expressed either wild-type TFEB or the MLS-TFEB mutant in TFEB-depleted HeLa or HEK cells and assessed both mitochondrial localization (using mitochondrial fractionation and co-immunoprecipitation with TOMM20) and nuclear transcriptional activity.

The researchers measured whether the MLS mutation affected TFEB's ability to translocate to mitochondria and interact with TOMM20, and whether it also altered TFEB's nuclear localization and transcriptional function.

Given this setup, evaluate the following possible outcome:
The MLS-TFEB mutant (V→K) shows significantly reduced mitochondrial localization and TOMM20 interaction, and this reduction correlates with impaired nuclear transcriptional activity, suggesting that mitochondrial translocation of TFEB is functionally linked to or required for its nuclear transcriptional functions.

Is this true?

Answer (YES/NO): NO